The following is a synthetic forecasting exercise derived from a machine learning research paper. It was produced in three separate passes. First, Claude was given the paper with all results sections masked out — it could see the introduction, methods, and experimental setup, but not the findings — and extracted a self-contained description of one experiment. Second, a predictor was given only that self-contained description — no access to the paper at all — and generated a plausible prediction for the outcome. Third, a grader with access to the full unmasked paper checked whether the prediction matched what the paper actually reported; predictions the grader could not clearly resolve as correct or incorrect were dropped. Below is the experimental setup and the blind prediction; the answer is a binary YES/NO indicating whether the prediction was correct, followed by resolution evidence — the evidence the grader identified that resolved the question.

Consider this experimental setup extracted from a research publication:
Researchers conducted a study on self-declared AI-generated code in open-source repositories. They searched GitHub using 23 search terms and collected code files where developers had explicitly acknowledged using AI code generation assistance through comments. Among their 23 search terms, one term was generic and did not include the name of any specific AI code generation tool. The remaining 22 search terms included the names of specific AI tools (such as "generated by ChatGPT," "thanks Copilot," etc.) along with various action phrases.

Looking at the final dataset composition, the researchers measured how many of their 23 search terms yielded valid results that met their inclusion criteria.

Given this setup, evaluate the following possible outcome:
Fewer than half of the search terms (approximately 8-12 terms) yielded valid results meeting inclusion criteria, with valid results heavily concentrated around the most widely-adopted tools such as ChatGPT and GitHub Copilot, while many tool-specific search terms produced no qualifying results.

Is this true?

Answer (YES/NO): NO